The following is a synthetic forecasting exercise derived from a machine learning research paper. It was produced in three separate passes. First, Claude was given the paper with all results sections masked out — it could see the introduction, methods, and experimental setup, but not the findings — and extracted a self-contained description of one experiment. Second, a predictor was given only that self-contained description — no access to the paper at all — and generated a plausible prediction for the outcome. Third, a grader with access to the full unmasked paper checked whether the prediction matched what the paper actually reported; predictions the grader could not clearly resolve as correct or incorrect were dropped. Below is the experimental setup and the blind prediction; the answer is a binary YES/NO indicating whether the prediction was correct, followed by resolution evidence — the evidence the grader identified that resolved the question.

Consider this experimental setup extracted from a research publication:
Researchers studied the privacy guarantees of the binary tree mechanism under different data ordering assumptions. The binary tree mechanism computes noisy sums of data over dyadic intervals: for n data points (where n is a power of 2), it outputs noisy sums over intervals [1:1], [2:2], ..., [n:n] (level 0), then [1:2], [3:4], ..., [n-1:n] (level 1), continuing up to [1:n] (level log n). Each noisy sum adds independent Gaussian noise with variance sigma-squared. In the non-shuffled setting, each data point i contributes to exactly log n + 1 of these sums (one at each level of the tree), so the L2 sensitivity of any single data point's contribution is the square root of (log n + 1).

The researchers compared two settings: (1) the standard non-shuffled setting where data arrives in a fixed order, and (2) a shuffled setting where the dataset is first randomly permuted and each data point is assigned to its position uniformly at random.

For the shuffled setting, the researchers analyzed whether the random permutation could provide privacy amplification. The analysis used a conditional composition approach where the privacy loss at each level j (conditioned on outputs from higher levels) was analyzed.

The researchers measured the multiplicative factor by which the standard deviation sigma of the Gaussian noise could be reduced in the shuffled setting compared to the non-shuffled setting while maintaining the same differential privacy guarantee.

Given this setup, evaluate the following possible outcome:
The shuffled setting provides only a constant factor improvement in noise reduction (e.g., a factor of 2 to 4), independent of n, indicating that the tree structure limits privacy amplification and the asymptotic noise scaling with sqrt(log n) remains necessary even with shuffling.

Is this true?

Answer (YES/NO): NO